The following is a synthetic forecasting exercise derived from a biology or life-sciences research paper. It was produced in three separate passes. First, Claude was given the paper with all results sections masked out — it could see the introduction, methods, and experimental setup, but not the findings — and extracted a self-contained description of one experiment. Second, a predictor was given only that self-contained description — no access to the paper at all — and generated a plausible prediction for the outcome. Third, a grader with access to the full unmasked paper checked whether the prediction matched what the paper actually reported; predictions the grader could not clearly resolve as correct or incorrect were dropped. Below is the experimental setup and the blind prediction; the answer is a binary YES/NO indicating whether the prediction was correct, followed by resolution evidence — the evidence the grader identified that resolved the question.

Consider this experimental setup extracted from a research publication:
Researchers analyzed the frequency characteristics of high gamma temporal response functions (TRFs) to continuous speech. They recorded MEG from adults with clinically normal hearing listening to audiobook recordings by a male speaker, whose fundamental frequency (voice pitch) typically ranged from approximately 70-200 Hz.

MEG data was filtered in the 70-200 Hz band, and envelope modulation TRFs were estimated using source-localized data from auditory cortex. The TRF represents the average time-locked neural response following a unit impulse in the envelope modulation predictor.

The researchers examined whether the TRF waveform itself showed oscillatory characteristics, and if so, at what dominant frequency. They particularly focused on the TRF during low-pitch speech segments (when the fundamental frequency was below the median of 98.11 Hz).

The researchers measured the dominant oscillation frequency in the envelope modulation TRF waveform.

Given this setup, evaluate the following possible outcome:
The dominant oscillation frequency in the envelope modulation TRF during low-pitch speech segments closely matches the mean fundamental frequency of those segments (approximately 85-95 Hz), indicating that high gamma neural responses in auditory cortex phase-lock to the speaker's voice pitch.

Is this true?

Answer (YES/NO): NO